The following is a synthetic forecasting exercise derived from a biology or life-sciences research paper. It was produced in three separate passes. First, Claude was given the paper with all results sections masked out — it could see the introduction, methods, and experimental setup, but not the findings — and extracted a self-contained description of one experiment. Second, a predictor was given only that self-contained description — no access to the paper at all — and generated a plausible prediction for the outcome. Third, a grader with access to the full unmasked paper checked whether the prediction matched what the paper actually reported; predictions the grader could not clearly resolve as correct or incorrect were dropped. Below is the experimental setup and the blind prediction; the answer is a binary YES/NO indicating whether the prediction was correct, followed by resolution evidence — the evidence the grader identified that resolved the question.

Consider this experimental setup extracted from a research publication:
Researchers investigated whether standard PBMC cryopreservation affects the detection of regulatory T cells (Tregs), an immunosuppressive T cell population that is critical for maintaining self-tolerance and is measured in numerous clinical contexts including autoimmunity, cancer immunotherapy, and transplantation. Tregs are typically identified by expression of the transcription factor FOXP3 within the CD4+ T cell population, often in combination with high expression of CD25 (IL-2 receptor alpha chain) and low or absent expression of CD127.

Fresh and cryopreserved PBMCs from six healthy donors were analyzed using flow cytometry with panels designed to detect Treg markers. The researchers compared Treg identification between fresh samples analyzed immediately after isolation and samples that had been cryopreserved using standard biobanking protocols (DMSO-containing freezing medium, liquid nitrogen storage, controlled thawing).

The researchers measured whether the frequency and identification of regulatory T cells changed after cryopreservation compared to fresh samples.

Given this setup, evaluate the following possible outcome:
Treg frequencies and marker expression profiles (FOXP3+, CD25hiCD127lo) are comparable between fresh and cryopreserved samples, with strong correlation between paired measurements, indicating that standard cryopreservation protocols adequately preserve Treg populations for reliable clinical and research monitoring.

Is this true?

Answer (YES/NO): NO